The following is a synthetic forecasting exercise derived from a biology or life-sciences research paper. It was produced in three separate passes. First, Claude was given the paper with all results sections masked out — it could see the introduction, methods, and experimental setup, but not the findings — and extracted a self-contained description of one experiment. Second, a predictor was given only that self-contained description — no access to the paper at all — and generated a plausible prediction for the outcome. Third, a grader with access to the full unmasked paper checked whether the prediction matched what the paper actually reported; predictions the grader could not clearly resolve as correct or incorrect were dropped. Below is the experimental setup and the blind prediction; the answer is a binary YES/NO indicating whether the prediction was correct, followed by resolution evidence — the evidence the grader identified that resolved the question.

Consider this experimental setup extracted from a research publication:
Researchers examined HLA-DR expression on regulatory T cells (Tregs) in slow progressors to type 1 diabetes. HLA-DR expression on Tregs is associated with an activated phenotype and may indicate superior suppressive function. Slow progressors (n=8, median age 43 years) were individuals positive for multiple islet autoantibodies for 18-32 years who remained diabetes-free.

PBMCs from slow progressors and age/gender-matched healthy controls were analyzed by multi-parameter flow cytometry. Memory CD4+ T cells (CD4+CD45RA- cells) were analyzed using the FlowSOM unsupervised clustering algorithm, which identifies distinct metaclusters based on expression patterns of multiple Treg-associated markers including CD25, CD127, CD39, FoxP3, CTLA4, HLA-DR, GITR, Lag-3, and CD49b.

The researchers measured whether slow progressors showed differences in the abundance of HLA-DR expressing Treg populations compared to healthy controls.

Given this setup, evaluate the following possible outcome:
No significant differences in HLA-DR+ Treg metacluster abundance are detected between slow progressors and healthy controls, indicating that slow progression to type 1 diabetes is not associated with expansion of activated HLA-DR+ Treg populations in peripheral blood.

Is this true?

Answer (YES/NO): NO